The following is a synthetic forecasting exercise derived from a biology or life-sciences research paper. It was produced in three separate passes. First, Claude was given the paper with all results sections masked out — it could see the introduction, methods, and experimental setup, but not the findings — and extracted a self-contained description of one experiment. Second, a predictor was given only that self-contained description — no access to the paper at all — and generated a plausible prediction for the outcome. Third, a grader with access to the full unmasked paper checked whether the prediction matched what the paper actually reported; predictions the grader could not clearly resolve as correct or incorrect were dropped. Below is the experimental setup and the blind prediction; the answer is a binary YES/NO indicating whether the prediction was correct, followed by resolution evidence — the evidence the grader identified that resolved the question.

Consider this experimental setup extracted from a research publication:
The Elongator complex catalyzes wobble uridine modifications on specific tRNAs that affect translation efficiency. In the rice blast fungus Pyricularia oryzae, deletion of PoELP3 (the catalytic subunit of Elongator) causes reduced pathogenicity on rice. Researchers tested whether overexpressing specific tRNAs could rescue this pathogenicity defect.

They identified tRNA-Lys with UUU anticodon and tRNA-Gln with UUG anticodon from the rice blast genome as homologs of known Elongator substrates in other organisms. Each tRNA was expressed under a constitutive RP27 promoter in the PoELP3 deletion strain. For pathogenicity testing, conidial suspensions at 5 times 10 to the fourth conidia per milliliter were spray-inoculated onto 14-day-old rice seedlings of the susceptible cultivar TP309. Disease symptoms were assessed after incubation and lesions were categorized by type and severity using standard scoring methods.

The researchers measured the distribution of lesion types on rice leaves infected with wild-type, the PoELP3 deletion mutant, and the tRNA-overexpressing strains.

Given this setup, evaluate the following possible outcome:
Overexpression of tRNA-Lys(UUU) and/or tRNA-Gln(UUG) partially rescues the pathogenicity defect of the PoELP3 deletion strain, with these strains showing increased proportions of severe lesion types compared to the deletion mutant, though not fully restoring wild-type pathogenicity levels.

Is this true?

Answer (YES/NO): YES